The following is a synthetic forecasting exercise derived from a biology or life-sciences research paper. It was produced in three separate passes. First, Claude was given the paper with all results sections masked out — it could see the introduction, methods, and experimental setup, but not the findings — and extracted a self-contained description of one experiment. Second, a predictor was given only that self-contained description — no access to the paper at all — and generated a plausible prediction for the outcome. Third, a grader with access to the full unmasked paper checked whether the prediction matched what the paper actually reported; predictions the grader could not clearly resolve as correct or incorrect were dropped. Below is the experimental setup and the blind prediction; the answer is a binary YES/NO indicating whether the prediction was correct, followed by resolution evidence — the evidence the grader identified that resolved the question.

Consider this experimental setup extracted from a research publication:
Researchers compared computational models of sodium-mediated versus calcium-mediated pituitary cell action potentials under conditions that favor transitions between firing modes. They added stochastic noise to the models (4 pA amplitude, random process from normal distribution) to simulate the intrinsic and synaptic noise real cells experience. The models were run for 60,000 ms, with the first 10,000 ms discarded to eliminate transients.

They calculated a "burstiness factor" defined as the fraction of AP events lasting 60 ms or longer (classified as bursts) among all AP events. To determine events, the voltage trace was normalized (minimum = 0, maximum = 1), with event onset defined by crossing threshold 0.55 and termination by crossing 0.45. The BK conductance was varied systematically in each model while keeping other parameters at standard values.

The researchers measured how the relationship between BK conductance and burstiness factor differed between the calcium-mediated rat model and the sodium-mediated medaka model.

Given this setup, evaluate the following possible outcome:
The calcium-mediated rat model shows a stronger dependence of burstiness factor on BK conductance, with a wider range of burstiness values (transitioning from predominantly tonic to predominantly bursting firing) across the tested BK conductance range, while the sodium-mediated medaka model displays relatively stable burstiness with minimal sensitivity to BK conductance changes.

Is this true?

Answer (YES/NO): NO